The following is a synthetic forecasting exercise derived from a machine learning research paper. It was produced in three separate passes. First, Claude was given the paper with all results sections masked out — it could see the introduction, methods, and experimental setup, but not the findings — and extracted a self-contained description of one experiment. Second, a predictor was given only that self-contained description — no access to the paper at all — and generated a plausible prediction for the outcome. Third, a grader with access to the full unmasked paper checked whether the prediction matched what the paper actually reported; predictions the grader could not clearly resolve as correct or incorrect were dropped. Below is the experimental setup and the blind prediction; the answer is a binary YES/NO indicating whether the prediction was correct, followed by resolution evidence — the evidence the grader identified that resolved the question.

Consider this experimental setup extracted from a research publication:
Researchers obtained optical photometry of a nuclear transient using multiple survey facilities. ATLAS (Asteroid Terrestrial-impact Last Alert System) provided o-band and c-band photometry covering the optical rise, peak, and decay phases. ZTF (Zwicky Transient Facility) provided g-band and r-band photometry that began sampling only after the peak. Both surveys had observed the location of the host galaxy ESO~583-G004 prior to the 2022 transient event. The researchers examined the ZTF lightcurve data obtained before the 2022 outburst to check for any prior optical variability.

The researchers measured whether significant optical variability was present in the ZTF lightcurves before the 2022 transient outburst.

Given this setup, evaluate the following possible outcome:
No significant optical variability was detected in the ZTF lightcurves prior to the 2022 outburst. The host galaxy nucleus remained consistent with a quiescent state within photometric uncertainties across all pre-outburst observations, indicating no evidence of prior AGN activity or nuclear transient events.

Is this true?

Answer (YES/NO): YES